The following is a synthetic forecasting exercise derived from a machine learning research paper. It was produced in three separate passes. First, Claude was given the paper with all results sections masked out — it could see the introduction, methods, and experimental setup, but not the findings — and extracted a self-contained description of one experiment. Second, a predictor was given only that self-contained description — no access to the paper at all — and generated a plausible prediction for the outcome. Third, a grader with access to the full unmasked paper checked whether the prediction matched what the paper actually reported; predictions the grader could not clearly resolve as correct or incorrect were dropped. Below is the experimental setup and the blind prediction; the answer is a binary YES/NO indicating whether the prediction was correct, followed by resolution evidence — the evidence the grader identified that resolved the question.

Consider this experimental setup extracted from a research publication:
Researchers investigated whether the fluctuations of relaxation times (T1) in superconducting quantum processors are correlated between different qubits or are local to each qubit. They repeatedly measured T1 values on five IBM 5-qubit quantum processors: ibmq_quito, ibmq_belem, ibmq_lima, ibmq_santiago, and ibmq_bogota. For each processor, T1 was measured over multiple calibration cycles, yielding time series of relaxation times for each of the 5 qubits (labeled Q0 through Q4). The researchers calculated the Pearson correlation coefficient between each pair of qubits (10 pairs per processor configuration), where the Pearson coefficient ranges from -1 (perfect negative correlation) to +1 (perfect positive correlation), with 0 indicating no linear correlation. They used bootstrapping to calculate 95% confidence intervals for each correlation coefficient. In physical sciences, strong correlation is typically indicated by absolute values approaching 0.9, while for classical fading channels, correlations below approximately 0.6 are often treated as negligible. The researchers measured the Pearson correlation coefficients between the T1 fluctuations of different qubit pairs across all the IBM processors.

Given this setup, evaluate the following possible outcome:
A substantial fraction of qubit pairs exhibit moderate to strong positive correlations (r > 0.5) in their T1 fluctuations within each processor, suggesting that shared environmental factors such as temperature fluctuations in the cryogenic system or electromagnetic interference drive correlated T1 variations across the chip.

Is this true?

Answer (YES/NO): NO